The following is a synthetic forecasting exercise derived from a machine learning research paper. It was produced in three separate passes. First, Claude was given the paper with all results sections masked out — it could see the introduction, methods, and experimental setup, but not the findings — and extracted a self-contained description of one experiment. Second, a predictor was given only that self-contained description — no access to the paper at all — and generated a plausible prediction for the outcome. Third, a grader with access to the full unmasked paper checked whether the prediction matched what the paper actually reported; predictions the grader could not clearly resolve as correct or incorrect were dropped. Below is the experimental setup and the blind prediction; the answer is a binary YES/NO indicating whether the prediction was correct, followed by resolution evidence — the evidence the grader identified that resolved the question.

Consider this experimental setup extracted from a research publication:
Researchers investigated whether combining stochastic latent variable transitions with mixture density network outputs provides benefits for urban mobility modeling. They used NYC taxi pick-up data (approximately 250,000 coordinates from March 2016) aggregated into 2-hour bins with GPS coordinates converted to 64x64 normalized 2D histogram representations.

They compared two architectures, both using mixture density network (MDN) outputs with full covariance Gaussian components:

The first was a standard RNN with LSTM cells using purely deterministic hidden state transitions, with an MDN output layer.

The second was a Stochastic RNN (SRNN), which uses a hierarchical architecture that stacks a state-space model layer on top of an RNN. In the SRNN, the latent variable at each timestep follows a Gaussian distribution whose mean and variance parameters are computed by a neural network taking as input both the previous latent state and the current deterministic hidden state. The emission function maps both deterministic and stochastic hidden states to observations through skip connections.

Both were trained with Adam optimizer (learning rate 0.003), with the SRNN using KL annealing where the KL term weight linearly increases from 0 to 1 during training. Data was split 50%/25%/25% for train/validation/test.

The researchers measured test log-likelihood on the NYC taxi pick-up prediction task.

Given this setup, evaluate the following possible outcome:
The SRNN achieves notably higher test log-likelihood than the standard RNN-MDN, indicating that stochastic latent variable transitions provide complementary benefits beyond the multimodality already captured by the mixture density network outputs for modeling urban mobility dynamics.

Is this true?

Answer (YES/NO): NO